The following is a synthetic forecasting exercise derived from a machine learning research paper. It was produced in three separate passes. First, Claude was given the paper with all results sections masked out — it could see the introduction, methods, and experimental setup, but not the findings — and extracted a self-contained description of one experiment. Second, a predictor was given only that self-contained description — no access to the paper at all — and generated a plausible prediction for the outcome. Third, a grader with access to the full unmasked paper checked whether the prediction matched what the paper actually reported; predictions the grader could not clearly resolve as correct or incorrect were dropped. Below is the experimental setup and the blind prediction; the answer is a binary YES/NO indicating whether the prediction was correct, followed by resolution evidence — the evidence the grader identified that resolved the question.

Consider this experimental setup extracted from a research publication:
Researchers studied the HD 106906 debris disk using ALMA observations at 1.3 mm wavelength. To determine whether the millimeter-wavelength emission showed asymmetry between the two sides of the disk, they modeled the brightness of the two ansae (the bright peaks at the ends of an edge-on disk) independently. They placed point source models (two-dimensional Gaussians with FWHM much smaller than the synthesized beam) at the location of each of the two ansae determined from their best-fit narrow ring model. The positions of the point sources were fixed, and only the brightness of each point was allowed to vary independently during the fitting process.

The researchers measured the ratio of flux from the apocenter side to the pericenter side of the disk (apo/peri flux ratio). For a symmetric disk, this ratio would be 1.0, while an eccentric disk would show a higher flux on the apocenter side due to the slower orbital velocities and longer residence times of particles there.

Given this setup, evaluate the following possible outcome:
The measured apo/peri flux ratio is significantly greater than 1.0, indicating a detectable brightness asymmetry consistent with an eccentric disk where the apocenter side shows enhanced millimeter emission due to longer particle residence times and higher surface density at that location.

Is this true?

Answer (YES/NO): NO